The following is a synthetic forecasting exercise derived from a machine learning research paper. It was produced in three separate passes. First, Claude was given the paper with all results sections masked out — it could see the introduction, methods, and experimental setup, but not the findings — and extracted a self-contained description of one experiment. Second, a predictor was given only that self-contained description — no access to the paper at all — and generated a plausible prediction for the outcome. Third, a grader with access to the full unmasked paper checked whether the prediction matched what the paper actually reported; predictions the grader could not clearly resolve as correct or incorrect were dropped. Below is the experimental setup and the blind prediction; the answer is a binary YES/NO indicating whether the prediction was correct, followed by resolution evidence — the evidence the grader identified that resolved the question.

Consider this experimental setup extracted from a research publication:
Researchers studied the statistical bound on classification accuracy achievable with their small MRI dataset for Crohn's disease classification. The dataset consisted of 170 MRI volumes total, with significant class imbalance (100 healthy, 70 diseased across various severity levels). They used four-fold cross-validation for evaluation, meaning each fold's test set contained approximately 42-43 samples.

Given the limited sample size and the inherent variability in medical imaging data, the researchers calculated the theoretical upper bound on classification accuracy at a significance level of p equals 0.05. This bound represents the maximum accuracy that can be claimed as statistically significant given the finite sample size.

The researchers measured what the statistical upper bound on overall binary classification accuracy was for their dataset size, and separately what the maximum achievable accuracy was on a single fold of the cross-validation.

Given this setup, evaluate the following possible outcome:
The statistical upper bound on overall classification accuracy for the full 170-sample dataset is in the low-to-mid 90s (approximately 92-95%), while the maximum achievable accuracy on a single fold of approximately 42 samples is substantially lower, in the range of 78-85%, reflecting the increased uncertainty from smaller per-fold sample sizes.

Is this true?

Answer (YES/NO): YES